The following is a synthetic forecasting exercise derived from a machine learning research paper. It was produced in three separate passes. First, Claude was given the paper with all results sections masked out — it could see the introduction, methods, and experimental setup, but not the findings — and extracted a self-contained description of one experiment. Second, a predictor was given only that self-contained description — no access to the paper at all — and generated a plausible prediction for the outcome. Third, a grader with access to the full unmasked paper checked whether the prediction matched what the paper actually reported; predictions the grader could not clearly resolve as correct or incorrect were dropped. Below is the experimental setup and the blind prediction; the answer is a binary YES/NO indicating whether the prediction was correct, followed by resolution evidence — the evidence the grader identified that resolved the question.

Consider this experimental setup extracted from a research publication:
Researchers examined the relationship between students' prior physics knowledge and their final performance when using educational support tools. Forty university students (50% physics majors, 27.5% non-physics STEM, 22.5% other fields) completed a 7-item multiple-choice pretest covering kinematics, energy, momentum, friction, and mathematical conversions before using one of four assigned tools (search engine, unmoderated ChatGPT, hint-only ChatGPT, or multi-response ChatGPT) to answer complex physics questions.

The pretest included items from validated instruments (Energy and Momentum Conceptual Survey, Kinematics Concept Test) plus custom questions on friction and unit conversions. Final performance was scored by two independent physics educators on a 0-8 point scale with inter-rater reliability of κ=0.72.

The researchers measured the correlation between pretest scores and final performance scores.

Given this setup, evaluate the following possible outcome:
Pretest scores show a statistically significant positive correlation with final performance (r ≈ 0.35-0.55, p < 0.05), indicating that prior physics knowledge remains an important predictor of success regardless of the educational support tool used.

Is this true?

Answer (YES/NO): NO